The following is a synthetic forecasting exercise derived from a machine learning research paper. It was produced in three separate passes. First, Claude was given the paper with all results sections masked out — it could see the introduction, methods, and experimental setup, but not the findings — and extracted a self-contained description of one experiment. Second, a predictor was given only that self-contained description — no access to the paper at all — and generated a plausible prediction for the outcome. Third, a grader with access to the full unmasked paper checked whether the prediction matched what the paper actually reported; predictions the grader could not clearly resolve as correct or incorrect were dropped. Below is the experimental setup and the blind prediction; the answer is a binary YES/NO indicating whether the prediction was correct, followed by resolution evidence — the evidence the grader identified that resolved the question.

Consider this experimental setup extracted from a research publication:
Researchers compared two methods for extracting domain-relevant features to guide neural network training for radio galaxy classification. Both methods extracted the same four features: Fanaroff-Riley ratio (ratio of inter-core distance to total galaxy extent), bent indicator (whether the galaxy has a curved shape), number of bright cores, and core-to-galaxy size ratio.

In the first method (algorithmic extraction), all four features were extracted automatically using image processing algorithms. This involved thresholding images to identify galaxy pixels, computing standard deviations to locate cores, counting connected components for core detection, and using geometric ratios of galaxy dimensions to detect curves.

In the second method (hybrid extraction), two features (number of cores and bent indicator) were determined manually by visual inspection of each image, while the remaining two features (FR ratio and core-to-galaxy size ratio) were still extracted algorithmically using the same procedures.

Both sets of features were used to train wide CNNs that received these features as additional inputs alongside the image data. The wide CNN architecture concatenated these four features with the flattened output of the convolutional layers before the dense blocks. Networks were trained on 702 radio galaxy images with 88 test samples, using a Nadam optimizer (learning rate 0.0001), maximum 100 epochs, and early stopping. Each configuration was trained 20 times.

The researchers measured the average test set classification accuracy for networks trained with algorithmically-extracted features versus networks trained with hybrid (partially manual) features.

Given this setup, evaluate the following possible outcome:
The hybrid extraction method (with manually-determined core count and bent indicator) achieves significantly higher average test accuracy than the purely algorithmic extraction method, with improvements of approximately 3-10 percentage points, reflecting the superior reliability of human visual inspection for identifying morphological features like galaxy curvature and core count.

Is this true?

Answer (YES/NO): NO